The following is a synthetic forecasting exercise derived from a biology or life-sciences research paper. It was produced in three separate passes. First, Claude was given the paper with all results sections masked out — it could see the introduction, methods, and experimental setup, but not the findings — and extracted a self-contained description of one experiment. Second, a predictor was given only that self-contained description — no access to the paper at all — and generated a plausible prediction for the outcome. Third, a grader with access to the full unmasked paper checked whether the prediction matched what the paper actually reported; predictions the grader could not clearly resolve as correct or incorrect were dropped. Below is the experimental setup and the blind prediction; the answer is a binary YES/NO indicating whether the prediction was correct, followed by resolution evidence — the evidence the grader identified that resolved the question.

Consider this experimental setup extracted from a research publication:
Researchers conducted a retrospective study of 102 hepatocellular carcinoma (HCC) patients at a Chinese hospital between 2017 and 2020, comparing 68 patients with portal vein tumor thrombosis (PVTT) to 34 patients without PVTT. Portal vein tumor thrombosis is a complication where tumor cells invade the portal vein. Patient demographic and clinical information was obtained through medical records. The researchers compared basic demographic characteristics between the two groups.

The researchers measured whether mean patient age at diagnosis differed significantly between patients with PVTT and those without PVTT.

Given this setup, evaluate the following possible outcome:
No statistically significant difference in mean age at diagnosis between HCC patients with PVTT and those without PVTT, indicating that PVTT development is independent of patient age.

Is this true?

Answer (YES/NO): YES